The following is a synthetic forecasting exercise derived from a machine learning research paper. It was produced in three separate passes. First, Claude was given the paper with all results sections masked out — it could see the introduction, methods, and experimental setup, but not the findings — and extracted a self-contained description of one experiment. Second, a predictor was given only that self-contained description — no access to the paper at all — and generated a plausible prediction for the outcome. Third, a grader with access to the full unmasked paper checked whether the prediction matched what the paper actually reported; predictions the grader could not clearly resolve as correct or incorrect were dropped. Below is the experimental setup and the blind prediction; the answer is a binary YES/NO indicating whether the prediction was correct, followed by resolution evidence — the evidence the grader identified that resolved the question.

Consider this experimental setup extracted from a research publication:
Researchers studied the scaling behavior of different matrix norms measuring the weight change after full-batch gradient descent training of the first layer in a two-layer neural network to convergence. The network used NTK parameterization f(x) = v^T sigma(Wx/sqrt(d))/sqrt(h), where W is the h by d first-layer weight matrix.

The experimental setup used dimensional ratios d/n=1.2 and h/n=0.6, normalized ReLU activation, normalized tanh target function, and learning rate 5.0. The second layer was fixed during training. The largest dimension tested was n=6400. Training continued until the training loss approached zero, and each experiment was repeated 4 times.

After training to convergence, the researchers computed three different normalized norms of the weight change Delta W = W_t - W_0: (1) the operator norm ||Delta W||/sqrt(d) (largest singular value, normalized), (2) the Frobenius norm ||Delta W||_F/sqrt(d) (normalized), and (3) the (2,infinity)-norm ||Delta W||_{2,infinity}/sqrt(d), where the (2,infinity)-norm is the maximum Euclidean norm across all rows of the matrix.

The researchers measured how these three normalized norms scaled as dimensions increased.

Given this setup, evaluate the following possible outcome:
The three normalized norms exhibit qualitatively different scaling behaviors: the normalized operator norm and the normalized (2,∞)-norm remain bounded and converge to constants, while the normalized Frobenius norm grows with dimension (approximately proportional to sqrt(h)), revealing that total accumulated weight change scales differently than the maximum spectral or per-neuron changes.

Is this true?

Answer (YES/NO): NO